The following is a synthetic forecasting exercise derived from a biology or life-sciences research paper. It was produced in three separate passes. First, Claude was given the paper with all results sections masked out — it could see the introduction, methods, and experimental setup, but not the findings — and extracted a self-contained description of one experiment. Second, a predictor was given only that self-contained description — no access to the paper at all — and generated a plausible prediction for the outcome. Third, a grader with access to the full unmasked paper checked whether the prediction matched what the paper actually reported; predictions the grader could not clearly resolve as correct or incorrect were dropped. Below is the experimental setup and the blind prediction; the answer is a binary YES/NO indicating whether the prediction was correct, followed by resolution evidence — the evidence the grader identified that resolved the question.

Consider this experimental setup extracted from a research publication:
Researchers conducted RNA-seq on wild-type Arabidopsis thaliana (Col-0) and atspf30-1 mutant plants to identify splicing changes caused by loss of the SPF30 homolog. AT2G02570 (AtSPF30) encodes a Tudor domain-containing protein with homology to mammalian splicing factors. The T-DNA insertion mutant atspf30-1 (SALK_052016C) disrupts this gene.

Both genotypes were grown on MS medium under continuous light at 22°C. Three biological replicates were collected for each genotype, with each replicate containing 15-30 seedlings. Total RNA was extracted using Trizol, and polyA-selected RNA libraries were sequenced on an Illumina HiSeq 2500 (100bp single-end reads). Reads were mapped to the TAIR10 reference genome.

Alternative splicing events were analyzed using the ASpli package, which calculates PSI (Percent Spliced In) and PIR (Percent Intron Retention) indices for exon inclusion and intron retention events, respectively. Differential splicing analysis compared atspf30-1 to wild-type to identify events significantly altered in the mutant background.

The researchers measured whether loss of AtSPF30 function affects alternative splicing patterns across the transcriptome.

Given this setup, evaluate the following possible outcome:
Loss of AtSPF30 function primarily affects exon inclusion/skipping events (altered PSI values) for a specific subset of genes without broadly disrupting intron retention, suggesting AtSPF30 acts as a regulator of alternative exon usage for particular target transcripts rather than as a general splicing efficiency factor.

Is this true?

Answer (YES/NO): NO